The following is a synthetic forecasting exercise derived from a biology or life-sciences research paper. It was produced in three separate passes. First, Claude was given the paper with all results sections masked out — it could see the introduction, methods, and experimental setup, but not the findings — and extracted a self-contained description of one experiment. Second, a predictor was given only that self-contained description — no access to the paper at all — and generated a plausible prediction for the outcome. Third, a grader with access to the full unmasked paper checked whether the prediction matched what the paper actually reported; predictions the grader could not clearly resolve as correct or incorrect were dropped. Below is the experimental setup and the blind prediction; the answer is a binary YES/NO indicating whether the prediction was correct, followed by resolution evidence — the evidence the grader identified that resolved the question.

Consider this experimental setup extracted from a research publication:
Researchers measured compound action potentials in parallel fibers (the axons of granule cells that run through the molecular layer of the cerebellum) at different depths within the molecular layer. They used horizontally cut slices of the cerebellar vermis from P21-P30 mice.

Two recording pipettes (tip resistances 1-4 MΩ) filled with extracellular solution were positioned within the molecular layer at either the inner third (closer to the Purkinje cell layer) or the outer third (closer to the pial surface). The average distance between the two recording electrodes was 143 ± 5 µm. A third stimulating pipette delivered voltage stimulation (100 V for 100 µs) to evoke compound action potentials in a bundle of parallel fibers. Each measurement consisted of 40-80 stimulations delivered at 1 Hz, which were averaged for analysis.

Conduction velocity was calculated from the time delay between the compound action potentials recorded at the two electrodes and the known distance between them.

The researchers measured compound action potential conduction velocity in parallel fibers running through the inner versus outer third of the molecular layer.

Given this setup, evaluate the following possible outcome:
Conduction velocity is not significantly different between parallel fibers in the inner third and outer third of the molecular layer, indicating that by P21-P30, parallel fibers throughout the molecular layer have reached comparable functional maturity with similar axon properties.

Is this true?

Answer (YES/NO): NO